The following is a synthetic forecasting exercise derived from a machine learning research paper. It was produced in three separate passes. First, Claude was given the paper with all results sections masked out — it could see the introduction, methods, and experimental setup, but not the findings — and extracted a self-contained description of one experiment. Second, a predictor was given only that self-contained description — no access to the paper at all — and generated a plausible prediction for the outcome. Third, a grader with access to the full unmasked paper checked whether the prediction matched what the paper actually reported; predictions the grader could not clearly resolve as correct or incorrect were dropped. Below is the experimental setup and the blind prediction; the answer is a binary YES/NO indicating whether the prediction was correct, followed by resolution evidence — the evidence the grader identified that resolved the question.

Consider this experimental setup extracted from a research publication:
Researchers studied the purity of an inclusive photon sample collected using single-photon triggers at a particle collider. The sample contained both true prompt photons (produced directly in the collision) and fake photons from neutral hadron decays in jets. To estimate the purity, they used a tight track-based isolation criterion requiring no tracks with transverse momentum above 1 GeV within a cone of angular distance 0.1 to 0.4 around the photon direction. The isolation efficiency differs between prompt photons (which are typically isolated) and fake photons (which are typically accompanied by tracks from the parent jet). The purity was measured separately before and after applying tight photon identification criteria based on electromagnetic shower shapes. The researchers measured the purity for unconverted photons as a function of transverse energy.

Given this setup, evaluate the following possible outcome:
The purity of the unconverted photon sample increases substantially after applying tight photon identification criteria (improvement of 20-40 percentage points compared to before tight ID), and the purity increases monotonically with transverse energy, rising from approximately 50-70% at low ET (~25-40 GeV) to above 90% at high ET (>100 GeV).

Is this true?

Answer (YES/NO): NO